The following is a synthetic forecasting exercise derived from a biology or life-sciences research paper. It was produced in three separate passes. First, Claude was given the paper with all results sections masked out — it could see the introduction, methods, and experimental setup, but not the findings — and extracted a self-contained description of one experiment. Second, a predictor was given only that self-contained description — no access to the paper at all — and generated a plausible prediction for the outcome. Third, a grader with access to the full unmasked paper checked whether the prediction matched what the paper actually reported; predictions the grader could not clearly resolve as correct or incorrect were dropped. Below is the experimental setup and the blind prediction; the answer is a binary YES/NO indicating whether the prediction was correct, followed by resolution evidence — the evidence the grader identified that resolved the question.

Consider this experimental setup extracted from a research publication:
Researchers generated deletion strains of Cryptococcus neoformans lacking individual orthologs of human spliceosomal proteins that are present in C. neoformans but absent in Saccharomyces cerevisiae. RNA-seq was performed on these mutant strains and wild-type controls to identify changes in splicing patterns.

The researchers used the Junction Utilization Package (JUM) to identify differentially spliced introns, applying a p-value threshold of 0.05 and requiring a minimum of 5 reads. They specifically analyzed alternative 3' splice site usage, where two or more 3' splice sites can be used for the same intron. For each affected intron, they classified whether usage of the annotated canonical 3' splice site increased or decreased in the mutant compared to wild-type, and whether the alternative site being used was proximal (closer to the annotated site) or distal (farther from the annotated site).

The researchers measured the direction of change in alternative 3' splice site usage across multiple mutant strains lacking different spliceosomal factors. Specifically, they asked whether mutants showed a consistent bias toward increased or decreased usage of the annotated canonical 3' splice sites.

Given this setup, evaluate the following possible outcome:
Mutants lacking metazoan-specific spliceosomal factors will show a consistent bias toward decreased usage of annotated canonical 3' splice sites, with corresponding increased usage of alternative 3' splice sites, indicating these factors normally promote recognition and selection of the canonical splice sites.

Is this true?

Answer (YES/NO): YES